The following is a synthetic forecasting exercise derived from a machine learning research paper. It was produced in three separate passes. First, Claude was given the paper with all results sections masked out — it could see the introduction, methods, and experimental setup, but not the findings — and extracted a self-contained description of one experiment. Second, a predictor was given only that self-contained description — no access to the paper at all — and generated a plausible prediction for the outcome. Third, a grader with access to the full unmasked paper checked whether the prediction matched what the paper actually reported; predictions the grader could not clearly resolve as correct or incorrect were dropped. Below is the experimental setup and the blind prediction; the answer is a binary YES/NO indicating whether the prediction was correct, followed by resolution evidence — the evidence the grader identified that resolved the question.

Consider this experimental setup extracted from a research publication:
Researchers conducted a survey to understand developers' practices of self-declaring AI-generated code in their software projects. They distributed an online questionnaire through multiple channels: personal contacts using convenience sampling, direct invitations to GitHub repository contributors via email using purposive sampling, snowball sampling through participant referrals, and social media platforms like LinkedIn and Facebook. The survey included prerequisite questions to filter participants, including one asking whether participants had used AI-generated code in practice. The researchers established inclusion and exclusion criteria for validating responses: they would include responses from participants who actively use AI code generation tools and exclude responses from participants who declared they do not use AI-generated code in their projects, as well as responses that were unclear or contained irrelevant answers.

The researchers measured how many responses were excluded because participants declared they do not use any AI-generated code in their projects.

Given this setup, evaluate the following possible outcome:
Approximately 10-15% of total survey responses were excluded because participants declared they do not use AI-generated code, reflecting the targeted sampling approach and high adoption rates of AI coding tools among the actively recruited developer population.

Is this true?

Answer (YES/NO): NO